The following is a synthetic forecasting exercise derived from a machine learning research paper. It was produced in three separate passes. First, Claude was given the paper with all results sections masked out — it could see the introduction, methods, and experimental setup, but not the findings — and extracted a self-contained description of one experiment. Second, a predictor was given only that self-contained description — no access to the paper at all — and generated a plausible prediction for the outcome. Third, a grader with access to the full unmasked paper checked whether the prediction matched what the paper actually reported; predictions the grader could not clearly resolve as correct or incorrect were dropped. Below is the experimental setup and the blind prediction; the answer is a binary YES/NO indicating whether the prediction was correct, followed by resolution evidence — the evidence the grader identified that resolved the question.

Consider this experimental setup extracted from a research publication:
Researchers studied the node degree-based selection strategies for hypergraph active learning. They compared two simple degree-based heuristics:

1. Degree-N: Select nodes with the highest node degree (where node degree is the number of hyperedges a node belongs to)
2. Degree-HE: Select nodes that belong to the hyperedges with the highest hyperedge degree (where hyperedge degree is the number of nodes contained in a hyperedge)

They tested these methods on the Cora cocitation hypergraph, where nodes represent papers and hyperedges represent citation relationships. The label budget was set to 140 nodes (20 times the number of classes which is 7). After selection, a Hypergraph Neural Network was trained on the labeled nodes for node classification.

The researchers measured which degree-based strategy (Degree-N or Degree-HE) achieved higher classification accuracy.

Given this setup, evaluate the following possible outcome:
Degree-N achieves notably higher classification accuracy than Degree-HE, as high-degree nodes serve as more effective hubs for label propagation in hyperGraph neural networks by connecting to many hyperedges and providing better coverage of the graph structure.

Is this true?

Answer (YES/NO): NO